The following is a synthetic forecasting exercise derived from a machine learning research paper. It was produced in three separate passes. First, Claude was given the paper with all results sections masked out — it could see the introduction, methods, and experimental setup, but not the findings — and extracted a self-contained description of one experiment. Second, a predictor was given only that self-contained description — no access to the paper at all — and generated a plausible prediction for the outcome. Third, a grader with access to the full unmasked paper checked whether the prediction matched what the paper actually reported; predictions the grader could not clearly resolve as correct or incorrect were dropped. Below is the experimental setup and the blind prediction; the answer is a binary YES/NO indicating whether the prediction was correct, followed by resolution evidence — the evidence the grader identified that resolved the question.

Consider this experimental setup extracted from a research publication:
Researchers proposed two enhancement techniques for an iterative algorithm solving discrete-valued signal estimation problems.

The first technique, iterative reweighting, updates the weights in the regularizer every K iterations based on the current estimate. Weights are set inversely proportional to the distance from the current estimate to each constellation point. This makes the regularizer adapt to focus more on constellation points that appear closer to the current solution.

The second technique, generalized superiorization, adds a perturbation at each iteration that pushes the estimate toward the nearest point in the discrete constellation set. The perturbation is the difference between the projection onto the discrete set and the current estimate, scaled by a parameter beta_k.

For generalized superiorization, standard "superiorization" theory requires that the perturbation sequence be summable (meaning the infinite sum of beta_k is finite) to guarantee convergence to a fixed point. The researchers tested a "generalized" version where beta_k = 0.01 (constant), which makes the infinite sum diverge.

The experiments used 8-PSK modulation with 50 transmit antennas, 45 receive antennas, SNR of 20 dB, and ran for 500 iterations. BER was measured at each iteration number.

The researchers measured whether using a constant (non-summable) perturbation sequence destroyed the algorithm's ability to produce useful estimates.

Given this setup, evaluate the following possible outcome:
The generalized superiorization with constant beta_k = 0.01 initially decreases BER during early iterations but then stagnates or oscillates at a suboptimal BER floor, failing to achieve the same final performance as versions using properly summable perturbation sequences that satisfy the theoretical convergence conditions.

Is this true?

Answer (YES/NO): NO